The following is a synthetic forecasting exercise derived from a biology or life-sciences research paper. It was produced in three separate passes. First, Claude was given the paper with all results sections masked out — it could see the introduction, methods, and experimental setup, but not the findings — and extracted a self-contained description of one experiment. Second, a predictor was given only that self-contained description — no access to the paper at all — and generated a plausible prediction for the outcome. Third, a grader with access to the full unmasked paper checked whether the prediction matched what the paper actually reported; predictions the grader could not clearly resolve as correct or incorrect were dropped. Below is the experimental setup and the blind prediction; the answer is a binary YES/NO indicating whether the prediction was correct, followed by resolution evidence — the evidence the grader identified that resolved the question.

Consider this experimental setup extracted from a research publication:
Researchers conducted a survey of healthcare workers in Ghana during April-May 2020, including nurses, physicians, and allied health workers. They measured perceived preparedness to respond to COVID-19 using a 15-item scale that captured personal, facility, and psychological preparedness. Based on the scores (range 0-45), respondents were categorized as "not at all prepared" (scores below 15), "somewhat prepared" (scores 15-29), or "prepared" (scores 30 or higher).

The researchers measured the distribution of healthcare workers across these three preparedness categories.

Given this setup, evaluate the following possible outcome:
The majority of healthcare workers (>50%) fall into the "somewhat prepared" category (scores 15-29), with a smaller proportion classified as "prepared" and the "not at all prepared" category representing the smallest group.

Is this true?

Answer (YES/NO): YES